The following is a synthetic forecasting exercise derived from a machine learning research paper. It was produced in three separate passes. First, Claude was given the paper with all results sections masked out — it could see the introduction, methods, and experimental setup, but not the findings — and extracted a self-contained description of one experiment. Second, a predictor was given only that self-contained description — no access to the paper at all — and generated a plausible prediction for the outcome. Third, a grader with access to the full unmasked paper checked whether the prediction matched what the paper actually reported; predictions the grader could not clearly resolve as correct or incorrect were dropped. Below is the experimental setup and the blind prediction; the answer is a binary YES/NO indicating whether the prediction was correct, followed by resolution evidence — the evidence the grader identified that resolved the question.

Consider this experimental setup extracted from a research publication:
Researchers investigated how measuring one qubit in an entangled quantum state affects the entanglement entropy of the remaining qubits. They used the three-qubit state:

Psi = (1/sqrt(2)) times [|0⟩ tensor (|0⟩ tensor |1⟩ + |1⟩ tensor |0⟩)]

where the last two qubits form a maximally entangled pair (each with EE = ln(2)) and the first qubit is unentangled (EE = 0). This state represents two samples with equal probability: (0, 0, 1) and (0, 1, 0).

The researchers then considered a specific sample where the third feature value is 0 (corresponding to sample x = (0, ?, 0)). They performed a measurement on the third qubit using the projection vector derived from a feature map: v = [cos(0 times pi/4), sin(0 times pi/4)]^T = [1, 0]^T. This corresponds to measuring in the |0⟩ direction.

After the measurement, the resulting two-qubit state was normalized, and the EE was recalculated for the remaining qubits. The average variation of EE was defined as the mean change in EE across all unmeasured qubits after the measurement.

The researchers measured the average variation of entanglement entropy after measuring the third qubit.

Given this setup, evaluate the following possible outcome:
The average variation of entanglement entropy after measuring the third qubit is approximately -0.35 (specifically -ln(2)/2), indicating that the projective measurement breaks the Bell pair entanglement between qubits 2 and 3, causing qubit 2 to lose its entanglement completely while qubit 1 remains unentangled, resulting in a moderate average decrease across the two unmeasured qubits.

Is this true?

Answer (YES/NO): YES